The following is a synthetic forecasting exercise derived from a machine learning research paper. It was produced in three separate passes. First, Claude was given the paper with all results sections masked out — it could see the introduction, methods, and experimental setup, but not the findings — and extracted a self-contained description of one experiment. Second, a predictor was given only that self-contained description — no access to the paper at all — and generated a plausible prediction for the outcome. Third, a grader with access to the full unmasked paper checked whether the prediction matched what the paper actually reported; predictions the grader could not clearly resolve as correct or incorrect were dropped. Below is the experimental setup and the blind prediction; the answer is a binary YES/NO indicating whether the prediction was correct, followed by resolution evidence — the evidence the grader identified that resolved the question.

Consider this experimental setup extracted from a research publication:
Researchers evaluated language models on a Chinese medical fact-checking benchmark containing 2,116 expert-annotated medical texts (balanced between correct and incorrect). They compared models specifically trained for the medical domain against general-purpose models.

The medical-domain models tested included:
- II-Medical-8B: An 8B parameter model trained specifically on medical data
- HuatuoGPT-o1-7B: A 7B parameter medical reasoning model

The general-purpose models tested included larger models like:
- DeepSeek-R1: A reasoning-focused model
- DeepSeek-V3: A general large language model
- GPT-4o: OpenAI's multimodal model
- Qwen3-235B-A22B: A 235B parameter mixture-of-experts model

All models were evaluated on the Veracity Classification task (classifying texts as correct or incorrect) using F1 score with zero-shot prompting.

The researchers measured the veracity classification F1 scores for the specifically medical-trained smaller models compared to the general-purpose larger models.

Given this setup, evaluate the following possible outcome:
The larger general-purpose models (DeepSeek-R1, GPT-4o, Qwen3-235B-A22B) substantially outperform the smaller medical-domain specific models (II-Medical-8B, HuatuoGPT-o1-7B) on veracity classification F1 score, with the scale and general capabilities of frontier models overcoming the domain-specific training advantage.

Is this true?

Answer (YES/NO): YES